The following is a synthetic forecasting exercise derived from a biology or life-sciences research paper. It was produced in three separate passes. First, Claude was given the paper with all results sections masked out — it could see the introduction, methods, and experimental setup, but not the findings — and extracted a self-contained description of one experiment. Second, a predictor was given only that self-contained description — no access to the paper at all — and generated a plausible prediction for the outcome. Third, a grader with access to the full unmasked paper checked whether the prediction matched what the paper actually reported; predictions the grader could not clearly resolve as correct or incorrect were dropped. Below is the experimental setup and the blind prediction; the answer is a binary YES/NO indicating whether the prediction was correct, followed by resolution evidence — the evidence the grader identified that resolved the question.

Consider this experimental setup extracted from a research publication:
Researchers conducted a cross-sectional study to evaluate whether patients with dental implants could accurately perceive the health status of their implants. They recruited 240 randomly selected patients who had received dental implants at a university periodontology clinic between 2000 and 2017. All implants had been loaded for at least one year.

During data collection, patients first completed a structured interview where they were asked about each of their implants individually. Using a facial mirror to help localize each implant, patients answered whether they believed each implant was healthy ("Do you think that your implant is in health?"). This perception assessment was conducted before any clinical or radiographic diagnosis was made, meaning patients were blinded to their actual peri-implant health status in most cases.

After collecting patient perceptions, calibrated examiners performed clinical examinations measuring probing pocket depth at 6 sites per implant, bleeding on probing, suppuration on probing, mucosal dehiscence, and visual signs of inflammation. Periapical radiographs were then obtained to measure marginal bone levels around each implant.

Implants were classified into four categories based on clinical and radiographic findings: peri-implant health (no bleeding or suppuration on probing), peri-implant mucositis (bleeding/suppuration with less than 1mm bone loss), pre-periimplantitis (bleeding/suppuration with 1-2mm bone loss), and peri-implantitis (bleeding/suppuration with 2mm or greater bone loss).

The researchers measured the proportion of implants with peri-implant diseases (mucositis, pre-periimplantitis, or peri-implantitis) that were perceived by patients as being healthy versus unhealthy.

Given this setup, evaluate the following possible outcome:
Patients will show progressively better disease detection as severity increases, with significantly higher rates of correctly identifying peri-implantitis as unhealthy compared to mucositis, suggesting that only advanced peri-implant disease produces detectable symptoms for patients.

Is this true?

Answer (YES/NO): NO